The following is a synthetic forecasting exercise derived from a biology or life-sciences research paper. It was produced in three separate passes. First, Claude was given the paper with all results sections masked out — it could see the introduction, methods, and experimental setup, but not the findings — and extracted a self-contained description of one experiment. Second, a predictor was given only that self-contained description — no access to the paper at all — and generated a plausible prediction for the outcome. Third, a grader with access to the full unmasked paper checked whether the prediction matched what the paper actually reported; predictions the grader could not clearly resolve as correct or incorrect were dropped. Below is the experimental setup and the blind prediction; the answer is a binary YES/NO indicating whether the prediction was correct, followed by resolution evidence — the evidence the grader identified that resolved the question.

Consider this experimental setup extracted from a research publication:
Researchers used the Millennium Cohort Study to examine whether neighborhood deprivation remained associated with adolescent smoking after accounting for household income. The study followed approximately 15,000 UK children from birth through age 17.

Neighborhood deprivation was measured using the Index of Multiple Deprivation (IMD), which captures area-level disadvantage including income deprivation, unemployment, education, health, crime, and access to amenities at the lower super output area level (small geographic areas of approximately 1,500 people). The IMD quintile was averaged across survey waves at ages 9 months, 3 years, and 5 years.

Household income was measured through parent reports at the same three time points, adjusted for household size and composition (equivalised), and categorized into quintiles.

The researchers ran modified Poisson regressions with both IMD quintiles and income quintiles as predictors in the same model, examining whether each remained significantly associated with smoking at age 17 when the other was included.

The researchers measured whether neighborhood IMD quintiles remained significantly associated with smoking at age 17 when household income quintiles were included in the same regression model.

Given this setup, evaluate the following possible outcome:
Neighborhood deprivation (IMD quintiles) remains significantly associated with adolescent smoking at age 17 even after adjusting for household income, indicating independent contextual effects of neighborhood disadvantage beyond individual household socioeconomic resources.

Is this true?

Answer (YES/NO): NO